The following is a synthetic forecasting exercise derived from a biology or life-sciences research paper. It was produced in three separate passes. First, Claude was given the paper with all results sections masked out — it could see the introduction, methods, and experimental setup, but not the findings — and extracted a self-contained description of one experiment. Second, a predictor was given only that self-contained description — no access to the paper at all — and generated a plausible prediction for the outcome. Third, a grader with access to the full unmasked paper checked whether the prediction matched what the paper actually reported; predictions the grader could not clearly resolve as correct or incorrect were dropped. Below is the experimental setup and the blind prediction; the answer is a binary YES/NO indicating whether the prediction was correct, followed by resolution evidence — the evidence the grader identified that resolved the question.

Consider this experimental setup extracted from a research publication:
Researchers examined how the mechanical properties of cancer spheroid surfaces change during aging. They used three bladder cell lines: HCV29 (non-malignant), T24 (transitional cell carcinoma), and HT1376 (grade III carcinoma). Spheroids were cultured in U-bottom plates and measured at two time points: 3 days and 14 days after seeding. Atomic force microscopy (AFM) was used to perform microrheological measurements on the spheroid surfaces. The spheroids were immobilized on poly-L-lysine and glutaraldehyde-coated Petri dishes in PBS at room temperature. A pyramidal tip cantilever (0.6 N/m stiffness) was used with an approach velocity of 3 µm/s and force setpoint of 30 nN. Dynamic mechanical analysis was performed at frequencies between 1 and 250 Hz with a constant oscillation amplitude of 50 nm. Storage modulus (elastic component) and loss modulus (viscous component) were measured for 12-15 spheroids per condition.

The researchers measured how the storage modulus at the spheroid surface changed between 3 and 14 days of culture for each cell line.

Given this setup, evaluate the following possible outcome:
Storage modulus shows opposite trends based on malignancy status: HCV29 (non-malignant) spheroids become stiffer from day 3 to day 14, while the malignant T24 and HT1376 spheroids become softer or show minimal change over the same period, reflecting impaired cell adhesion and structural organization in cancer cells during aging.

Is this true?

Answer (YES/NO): NO